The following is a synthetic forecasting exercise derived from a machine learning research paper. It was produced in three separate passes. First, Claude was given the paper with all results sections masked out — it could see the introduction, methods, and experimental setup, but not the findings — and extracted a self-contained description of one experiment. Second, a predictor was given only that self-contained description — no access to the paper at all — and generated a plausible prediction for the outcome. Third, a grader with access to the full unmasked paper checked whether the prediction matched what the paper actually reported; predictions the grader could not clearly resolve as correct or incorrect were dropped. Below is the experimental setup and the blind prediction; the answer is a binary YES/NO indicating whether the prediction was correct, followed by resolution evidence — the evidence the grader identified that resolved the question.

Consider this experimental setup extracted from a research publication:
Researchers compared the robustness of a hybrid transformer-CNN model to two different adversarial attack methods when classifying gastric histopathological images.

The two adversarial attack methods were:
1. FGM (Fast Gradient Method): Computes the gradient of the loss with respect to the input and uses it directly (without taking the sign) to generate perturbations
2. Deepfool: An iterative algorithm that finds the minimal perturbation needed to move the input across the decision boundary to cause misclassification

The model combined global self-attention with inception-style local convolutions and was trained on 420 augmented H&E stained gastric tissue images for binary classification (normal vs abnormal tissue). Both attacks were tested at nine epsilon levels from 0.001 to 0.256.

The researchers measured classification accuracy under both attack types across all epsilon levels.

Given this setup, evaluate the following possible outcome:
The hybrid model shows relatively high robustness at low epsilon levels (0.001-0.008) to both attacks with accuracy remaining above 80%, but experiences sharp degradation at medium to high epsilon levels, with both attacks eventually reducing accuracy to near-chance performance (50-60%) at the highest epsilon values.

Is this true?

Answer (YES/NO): NO